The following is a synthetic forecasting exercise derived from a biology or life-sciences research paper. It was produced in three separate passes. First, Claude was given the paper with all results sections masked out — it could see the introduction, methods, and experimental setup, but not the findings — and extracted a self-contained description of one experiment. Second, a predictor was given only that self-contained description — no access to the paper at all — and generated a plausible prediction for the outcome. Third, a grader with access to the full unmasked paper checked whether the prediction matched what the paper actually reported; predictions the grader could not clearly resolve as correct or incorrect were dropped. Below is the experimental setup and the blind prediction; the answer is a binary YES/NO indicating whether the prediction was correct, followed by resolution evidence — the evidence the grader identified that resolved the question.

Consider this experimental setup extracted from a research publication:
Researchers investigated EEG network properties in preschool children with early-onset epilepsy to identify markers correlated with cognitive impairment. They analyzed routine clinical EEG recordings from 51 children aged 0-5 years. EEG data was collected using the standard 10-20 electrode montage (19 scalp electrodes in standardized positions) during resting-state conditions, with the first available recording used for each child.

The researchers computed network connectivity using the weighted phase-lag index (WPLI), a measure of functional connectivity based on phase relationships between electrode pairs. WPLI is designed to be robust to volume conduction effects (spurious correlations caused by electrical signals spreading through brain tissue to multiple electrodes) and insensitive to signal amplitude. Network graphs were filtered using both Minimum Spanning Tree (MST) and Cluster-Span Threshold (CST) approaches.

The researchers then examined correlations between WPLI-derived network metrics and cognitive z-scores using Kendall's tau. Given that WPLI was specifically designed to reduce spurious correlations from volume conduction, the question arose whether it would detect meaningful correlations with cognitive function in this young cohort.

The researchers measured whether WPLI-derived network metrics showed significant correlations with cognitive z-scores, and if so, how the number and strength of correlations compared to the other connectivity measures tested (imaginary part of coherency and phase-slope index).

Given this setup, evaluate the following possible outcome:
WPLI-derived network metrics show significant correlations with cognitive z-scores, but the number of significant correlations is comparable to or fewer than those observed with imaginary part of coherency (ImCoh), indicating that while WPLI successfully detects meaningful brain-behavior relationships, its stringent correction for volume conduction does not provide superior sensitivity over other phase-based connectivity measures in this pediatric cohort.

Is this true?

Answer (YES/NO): NO